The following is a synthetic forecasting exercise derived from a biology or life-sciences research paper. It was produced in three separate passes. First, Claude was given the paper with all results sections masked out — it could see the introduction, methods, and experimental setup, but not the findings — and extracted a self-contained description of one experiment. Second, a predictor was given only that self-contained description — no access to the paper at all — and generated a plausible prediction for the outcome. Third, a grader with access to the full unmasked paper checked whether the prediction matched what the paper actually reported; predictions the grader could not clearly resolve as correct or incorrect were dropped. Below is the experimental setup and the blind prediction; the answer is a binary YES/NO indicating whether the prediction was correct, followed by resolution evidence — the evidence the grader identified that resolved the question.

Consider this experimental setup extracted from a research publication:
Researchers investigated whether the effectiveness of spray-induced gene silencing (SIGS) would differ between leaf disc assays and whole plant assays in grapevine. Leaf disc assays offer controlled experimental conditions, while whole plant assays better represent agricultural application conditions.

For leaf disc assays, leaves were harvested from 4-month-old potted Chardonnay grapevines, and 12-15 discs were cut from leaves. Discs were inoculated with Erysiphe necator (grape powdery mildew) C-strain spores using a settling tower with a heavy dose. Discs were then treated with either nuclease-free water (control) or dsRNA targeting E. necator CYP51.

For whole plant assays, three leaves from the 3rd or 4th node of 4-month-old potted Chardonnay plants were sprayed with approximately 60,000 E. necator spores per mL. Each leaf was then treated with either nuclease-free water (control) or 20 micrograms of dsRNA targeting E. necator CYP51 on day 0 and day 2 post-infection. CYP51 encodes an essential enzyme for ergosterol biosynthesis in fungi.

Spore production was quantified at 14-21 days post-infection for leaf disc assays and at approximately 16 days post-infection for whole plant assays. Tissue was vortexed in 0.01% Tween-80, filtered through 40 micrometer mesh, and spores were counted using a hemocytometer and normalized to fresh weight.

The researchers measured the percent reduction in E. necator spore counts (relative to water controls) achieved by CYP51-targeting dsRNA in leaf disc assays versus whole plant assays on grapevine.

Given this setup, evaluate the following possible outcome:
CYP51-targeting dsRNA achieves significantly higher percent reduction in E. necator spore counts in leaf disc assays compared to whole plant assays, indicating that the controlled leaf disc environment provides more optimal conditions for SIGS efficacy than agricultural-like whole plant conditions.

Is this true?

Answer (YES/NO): NO